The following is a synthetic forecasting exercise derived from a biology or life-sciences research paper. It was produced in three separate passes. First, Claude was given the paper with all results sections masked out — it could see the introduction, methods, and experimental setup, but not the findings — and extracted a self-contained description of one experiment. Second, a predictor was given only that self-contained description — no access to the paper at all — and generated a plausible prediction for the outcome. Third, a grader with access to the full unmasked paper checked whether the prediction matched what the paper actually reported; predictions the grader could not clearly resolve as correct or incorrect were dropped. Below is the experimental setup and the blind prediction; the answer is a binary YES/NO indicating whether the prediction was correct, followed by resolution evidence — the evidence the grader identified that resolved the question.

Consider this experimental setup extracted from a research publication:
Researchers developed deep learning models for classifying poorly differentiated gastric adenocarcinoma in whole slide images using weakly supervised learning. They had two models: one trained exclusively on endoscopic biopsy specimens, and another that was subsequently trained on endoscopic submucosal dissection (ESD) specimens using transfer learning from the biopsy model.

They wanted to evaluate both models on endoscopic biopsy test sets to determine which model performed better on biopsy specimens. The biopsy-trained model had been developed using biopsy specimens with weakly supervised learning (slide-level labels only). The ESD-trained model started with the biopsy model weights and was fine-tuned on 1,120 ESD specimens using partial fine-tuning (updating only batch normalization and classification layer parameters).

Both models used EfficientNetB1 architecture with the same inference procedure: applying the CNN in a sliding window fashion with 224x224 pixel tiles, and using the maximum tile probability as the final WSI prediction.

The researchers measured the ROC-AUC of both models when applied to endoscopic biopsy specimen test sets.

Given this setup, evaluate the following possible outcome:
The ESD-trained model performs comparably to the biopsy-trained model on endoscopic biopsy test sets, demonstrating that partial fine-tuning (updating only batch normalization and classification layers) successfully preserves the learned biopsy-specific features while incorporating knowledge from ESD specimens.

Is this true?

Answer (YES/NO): NO